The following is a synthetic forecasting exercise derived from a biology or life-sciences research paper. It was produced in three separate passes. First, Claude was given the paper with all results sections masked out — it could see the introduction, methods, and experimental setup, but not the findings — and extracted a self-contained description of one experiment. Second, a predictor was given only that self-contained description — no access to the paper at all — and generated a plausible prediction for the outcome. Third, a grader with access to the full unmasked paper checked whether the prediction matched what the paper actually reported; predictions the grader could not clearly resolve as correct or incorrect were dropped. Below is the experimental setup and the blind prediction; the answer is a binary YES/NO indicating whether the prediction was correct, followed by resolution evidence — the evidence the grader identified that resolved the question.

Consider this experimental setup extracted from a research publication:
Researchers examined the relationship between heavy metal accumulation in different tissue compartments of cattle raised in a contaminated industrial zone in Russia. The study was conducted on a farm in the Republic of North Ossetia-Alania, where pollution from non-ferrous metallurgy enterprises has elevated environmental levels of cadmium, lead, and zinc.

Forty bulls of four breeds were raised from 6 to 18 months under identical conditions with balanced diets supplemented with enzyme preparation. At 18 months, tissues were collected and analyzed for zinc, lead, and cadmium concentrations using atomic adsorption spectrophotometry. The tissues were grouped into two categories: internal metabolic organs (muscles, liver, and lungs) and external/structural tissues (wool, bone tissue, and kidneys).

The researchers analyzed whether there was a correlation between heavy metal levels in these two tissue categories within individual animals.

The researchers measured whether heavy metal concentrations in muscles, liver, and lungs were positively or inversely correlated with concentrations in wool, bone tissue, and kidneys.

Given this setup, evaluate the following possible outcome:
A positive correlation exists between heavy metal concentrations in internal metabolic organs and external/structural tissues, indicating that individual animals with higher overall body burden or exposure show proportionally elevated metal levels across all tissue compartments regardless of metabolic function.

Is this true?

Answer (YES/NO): NO